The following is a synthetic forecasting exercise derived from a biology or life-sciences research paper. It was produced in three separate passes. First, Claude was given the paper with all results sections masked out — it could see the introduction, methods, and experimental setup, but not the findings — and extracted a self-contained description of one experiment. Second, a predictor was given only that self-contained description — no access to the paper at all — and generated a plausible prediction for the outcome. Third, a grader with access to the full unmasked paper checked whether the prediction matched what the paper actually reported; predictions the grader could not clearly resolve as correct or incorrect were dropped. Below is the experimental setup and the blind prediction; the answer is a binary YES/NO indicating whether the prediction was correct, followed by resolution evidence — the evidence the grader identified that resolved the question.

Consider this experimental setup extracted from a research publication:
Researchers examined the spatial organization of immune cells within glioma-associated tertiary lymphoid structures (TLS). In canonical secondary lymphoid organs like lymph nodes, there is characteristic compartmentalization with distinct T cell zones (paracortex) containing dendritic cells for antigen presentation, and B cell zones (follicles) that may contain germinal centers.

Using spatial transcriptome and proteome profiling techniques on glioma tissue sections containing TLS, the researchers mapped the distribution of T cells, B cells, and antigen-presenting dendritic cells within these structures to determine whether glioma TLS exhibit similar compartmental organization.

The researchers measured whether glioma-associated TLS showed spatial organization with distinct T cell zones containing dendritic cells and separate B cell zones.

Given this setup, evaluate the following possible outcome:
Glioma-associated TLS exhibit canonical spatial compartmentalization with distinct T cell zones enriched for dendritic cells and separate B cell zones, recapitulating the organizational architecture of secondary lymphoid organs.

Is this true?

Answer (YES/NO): NO